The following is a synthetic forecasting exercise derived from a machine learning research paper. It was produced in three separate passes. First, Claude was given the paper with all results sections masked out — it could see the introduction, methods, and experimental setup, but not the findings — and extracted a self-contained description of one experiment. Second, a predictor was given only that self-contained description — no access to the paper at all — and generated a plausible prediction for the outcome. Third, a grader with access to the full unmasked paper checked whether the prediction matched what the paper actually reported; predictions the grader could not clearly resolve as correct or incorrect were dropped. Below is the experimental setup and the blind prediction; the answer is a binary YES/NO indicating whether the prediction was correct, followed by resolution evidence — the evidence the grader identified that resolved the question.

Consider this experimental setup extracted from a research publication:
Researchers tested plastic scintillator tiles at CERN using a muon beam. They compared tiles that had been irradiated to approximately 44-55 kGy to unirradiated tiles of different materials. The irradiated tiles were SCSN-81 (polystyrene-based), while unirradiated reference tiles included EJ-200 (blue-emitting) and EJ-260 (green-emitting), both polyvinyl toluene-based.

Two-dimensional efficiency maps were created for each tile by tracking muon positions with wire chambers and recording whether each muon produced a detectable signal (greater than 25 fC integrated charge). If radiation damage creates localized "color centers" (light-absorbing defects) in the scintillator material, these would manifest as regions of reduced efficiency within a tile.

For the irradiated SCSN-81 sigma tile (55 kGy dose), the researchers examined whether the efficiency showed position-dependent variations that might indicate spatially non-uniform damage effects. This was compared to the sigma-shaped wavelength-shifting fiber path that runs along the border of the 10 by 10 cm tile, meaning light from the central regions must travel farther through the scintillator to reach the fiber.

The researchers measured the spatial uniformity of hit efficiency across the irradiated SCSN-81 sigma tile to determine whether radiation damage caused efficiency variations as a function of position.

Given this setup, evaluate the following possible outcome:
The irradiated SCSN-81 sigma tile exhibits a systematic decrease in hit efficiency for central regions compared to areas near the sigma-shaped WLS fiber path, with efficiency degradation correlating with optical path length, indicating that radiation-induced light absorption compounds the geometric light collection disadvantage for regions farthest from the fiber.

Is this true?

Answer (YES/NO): NO